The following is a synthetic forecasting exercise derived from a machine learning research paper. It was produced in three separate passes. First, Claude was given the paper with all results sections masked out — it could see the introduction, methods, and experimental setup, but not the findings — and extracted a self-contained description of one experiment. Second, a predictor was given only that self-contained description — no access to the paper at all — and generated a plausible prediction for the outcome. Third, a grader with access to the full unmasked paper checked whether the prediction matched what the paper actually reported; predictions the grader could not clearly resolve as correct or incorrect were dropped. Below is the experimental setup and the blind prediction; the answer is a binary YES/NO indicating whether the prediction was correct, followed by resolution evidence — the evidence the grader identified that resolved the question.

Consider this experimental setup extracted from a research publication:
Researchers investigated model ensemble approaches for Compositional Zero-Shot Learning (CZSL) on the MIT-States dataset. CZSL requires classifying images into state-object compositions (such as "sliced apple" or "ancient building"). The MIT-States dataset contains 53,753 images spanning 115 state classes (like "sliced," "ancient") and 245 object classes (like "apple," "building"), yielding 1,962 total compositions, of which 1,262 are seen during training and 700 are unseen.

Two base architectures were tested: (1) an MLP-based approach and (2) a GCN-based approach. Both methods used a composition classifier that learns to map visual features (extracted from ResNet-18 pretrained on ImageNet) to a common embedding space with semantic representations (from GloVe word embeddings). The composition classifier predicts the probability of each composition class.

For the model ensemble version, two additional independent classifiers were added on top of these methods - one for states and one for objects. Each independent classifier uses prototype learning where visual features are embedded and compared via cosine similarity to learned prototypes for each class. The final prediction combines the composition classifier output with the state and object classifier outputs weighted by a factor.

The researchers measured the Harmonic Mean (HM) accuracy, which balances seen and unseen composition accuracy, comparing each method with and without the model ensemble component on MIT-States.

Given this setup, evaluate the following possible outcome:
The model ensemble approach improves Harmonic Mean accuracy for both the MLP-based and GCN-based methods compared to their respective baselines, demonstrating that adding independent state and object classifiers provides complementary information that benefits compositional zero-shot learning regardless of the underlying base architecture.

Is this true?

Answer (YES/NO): YES